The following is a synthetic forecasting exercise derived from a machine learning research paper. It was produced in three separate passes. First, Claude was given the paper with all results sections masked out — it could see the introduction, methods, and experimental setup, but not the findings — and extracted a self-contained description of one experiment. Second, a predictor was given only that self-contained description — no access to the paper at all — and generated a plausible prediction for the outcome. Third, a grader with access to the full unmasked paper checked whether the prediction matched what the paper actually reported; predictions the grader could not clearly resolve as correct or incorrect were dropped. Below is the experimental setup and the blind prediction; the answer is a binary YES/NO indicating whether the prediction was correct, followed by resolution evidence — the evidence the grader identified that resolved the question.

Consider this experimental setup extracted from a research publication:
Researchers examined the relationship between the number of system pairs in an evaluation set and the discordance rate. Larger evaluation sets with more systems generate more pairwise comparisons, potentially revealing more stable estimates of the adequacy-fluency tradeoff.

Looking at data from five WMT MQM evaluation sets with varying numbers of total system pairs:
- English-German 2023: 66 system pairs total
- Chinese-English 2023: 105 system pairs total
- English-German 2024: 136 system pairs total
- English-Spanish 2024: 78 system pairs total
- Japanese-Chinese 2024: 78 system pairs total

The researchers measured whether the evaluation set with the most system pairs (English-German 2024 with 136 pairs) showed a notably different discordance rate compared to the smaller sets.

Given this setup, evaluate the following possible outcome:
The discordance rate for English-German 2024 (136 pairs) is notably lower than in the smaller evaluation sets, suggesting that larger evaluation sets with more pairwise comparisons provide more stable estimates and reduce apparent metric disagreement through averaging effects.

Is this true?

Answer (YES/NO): NO